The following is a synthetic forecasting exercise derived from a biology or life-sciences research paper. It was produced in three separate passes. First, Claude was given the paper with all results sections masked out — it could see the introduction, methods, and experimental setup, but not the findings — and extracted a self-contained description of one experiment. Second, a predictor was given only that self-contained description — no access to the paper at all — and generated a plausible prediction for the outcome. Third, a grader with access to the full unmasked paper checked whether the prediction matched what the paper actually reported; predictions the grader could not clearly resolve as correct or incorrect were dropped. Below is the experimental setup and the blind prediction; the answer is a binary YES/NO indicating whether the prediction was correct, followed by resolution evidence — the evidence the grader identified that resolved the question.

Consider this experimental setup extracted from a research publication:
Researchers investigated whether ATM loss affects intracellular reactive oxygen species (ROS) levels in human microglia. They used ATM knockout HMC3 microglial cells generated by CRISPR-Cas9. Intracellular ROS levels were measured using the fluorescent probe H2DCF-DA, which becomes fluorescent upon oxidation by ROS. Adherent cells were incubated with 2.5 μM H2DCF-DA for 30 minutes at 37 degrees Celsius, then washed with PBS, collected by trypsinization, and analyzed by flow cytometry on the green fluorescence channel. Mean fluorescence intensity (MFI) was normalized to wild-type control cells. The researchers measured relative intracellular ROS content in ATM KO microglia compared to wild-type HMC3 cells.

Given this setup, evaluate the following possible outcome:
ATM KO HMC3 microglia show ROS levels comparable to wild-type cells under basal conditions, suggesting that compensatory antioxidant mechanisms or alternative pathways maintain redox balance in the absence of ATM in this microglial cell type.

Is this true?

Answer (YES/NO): NO